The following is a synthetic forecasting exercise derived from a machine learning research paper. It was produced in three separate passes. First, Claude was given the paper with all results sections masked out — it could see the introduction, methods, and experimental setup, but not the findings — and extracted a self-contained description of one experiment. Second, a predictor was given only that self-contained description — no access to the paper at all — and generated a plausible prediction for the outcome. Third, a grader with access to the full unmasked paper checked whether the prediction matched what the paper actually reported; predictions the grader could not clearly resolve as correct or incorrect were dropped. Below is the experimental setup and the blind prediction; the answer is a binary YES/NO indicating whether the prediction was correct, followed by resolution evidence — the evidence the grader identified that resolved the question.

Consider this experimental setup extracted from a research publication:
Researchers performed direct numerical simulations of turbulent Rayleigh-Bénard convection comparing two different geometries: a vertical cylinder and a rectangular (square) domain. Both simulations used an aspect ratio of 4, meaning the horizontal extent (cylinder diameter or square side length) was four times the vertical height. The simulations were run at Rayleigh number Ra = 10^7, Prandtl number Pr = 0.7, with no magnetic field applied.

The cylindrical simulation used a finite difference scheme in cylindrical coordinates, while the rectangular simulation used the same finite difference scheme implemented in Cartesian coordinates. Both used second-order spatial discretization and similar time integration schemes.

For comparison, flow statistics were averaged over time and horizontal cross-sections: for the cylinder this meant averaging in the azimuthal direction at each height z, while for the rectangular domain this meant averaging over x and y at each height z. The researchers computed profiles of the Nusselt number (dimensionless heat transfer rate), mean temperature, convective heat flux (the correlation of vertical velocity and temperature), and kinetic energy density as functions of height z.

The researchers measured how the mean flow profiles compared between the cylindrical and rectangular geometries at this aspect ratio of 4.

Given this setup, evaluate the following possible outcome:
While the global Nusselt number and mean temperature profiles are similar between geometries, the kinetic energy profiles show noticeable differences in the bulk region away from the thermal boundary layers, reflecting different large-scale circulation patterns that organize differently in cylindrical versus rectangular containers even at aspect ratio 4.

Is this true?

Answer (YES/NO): NO